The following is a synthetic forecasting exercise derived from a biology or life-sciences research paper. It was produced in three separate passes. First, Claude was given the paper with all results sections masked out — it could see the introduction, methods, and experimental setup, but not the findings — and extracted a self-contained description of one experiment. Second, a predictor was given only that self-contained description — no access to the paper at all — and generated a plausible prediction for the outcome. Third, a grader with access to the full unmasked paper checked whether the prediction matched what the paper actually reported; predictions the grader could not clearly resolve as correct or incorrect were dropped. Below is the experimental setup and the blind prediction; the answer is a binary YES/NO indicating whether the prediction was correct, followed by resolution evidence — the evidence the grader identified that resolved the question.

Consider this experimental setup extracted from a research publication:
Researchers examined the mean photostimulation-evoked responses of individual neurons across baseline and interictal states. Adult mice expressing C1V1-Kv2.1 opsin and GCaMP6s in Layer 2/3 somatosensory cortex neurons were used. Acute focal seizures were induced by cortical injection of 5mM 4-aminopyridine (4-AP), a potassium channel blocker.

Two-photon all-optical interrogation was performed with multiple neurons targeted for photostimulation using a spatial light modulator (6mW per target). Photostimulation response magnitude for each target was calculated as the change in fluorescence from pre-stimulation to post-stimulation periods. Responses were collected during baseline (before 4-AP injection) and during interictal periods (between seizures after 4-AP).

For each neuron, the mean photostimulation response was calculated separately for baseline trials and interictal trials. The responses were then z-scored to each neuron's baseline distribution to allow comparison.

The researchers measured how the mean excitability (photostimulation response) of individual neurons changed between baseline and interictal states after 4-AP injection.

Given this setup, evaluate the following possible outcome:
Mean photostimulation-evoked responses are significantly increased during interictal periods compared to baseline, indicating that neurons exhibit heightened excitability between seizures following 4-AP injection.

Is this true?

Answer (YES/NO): NO